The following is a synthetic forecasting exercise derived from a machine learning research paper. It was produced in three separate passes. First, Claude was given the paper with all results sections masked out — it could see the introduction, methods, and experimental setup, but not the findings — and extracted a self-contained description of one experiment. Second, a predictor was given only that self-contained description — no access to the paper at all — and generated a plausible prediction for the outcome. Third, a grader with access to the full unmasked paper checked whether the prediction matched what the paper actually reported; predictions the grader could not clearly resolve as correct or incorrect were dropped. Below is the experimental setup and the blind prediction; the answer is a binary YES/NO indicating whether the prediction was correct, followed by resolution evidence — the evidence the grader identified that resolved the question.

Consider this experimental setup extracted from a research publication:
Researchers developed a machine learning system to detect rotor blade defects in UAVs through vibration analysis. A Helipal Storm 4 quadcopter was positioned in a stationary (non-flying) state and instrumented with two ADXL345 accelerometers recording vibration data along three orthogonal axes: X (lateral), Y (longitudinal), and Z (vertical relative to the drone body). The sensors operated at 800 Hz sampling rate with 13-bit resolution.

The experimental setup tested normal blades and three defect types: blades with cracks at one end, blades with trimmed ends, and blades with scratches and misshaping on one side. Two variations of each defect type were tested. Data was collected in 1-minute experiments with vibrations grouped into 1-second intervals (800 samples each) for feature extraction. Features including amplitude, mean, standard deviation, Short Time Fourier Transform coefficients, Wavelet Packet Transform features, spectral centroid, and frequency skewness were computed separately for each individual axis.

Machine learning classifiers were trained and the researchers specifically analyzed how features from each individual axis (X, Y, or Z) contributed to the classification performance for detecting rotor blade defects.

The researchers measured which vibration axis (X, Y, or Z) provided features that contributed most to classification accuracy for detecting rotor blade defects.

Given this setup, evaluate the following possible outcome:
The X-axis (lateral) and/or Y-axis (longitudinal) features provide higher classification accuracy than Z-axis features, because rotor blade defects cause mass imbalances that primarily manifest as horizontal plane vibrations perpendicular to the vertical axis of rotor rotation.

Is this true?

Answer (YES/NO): YES